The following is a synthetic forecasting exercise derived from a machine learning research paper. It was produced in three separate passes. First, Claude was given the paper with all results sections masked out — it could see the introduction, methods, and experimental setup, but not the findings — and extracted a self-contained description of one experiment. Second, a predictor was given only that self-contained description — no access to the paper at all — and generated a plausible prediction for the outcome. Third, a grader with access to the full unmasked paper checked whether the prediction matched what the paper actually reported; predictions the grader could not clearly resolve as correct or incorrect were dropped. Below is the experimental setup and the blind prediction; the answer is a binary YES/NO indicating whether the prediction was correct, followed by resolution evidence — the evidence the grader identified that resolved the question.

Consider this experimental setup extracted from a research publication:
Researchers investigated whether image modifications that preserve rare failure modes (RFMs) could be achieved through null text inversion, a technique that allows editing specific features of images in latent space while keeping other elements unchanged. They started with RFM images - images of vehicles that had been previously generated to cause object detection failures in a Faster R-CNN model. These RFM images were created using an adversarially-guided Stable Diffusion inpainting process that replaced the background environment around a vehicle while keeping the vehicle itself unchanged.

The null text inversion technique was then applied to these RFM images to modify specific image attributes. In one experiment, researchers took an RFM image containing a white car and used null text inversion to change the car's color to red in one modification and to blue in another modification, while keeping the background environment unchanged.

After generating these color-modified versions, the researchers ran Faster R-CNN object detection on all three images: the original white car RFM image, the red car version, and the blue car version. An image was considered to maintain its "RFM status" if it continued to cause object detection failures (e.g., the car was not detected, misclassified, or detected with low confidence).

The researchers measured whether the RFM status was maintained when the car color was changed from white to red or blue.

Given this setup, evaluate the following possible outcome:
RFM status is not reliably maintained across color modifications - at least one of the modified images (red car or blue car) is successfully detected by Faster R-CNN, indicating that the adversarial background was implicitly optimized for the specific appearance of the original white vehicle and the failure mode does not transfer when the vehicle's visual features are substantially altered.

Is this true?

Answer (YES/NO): NO